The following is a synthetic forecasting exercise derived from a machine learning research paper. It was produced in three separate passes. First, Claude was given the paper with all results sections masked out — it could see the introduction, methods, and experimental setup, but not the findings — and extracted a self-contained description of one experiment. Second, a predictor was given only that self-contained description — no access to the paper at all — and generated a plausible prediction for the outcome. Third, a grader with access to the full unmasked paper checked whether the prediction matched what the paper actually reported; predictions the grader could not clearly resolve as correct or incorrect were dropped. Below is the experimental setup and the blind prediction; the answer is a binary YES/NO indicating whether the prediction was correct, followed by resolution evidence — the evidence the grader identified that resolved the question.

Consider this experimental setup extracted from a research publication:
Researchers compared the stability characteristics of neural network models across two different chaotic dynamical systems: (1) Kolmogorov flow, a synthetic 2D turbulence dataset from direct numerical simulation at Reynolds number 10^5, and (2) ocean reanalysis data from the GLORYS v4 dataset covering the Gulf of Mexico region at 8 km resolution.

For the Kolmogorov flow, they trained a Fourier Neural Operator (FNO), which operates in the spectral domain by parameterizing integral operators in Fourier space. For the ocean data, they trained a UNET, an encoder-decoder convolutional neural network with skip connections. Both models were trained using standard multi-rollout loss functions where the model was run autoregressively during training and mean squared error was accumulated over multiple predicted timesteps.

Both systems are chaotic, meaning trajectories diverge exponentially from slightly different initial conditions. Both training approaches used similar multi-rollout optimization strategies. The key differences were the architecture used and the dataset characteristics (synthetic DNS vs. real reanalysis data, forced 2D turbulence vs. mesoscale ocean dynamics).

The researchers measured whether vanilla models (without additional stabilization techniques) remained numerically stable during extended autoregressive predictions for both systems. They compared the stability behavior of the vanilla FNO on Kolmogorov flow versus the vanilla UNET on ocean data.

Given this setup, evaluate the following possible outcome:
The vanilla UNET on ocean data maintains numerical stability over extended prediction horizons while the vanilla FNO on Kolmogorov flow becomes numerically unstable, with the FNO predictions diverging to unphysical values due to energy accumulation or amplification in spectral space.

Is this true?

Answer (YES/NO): NO